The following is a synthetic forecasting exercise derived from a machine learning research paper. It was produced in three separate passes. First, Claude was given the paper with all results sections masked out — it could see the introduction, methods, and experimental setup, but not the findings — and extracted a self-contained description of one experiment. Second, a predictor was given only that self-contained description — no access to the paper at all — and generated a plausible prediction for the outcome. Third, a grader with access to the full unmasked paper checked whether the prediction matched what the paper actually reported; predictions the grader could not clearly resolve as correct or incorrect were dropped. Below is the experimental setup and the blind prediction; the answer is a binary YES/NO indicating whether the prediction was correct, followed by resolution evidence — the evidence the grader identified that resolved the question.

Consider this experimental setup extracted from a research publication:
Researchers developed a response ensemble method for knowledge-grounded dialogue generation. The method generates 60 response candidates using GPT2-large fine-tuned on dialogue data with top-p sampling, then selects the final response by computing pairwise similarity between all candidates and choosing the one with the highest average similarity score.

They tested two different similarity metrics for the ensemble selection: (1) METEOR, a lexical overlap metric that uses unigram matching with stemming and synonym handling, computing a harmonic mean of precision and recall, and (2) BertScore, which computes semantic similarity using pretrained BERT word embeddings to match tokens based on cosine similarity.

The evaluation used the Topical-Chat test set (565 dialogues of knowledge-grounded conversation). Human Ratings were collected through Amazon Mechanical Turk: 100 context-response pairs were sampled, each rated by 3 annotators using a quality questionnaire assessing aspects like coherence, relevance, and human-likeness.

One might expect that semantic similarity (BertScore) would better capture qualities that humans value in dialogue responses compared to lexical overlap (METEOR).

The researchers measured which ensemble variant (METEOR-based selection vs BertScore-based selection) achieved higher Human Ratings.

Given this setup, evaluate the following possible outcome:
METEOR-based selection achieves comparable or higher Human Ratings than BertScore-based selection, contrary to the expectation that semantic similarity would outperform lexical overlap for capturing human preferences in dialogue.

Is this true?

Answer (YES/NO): YES